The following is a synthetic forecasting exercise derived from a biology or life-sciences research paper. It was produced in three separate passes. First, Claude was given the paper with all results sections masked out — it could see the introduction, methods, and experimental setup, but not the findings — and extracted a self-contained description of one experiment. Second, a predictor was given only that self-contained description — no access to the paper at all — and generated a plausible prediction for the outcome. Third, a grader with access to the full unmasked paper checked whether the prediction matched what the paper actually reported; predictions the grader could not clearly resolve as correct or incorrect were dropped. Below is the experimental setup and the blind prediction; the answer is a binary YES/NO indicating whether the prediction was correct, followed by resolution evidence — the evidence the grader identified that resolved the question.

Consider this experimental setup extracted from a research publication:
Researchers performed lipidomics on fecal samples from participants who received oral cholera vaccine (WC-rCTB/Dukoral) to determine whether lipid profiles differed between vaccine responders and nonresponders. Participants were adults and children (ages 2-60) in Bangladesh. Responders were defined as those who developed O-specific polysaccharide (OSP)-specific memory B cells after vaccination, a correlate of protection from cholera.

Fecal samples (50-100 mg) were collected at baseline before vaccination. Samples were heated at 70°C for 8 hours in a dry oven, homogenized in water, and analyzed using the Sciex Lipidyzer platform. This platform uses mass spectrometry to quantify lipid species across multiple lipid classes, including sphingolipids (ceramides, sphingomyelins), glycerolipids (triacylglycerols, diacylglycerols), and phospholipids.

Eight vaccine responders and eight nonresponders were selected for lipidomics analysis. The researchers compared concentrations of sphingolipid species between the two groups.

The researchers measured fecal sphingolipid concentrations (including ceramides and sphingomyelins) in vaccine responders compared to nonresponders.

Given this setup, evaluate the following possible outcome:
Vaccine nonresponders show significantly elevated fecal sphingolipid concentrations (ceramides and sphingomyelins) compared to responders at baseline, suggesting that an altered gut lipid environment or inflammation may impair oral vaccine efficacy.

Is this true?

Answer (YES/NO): NO